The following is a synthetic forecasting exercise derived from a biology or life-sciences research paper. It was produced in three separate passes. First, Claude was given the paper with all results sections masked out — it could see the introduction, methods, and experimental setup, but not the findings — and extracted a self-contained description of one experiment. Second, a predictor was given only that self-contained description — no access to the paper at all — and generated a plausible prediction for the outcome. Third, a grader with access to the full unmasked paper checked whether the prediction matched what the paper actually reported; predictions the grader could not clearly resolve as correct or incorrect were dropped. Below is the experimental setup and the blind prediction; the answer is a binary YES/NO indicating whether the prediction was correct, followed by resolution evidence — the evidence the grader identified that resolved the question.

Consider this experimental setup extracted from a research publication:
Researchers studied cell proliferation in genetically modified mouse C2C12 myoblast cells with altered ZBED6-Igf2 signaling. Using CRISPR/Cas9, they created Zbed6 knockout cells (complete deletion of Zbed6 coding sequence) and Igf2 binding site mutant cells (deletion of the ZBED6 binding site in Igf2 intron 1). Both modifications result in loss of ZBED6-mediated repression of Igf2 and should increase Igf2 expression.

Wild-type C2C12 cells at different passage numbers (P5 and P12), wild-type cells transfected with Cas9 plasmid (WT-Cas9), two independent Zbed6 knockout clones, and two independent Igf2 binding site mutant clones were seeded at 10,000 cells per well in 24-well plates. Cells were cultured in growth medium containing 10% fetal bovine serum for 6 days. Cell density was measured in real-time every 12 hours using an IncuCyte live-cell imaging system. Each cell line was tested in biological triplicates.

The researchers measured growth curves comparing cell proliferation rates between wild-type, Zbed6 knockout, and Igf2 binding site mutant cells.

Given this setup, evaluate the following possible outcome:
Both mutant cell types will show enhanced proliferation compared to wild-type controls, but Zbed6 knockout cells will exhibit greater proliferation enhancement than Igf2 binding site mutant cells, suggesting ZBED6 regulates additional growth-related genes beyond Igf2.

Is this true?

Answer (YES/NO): NO